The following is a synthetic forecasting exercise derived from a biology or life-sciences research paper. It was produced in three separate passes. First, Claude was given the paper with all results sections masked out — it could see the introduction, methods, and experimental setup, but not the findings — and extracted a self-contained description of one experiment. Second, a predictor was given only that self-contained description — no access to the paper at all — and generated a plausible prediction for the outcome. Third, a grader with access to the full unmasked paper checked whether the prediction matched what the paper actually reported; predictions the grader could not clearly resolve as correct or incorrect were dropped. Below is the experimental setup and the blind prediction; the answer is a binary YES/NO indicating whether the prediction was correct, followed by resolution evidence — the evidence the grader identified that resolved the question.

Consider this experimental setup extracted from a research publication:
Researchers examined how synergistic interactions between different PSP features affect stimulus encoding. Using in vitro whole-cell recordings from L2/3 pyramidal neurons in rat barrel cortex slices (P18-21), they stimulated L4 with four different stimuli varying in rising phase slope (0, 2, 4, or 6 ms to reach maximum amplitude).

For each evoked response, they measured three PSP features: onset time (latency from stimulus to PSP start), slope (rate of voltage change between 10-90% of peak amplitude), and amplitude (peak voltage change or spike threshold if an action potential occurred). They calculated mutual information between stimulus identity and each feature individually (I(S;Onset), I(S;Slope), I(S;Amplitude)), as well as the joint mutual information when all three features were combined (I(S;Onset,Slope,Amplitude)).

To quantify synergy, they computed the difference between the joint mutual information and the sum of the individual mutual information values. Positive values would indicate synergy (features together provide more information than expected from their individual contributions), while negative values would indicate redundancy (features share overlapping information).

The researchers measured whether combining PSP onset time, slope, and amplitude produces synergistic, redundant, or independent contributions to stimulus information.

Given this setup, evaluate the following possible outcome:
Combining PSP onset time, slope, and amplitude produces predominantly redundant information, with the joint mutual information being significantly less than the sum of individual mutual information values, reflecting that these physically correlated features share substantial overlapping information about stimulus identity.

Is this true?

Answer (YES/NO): NO